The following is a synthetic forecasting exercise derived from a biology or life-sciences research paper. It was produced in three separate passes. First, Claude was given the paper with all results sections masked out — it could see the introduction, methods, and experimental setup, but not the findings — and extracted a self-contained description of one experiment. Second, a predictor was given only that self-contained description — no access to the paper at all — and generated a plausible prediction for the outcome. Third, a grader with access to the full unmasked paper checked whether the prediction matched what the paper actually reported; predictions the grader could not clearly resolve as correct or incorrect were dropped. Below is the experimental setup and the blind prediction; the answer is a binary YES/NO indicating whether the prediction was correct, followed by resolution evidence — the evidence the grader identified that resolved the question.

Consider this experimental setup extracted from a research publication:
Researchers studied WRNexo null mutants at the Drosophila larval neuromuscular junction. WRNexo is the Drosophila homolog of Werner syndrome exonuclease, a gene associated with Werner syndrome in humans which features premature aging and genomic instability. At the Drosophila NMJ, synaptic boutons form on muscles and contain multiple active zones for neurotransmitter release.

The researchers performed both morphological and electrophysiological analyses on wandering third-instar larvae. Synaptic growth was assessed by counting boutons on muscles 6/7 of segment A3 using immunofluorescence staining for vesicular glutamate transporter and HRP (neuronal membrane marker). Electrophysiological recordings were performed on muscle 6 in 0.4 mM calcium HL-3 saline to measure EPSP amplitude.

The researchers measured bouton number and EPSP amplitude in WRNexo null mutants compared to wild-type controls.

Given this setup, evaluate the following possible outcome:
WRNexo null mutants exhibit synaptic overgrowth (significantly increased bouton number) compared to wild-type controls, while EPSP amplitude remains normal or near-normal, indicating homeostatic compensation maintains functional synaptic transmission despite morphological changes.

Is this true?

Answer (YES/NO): NO